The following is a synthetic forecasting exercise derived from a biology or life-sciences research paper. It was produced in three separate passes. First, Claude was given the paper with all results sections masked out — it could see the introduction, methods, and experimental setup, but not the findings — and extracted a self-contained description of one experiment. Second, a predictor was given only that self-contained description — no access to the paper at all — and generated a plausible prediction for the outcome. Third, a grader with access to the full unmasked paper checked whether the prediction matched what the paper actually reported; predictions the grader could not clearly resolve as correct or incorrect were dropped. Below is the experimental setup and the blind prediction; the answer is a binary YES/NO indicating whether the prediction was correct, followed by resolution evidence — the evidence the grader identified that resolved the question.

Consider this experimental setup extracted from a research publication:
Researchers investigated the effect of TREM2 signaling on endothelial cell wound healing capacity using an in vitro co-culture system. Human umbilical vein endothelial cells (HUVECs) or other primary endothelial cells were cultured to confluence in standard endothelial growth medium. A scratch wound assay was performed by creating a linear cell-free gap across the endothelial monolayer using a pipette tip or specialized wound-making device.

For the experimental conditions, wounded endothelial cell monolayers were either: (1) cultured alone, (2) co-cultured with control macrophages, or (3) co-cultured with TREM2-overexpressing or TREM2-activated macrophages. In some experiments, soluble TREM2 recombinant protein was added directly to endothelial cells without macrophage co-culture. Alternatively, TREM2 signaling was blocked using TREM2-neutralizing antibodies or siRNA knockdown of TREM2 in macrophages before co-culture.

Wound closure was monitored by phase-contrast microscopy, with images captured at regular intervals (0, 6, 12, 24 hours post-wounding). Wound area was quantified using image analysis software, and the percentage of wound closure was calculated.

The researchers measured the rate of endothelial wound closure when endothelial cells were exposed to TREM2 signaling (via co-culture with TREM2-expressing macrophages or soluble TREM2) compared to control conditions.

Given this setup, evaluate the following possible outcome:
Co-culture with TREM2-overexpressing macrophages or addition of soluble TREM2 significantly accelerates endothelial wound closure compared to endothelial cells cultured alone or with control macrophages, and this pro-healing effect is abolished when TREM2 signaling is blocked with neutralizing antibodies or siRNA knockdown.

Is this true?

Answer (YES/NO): NO